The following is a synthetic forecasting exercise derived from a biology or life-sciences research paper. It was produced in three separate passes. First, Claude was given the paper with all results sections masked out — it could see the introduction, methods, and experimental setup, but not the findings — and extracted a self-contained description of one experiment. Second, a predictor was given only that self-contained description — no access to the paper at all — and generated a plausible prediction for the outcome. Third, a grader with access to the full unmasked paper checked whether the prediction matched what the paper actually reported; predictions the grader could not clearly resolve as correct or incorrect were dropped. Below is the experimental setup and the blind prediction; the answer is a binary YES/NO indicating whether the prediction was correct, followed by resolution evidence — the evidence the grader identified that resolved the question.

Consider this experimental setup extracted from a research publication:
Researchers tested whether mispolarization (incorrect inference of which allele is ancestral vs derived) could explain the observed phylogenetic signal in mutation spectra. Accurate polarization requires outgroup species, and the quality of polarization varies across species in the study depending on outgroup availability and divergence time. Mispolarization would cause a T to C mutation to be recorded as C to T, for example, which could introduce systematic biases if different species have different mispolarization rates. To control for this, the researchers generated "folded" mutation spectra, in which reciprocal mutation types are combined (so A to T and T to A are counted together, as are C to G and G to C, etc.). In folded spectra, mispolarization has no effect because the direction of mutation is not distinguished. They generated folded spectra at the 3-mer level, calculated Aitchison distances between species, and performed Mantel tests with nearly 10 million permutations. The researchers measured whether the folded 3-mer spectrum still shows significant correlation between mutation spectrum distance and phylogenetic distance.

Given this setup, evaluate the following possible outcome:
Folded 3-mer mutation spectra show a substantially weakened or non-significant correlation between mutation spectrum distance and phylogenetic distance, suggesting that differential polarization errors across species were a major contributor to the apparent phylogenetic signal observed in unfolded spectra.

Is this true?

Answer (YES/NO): NO